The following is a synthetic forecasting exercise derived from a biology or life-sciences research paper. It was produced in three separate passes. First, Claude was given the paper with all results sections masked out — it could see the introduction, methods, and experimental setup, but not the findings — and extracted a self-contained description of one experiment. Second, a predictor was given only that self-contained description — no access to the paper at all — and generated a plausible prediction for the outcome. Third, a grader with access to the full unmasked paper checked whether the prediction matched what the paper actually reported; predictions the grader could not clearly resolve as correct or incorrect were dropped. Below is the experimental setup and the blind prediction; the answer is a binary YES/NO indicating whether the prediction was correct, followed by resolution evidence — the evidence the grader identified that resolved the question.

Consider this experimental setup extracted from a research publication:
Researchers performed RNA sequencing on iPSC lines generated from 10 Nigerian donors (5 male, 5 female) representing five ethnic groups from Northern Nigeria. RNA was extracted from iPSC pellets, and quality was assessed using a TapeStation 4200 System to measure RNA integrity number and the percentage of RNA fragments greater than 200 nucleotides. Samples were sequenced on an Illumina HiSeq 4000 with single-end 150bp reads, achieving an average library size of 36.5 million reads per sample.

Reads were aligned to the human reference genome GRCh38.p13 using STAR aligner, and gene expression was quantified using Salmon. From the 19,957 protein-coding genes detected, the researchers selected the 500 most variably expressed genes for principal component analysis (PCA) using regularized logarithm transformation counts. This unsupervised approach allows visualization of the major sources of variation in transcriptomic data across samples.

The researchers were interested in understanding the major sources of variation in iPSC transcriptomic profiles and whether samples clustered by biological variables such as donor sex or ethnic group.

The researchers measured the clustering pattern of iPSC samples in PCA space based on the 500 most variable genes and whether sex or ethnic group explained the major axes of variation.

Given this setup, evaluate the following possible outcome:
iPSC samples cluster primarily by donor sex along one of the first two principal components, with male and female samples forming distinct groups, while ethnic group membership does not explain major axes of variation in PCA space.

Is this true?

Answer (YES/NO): NO